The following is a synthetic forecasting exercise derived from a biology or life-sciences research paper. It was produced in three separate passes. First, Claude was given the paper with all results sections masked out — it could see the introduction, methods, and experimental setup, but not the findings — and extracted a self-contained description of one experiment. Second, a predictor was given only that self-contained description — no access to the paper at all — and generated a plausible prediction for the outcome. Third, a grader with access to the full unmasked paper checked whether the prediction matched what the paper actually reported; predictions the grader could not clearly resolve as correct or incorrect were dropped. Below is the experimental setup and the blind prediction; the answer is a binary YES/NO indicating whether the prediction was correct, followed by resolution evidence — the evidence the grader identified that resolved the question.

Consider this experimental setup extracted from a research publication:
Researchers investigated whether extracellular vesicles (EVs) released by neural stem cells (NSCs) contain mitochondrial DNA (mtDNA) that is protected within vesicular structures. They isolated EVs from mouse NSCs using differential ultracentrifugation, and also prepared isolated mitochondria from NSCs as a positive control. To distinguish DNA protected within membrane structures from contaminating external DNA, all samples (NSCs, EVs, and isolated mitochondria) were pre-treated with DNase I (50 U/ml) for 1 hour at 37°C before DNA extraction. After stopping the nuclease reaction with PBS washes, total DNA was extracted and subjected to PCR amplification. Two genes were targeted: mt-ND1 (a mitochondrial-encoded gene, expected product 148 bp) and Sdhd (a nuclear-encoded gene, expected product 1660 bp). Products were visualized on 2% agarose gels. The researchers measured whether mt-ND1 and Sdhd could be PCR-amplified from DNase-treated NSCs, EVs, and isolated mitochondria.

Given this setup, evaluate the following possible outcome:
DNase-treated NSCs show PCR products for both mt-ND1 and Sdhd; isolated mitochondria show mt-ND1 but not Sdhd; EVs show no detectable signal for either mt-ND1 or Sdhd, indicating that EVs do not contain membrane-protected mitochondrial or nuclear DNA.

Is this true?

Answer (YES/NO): NO